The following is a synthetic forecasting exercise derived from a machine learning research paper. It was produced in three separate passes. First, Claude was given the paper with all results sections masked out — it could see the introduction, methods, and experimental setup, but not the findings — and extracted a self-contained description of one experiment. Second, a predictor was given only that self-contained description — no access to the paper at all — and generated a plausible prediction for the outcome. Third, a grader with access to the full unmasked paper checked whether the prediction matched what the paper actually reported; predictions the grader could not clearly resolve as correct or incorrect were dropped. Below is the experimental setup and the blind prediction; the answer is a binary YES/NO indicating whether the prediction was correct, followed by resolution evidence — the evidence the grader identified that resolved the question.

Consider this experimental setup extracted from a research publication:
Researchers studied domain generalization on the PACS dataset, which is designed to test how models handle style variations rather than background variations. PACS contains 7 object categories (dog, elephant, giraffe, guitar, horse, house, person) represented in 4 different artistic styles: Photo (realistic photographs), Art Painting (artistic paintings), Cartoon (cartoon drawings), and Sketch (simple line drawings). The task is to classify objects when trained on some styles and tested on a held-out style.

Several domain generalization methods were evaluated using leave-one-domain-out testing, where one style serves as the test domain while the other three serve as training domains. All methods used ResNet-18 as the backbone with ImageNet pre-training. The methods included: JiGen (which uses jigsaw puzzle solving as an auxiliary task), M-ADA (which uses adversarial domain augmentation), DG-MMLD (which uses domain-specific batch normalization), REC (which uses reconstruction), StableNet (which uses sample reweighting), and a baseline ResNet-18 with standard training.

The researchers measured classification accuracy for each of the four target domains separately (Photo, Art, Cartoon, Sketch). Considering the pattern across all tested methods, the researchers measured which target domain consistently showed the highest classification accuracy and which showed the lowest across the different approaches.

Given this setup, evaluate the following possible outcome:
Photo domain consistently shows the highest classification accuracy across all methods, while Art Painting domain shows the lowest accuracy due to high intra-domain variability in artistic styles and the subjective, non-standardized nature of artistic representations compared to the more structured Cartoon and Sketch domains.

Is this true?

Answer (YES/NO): NO